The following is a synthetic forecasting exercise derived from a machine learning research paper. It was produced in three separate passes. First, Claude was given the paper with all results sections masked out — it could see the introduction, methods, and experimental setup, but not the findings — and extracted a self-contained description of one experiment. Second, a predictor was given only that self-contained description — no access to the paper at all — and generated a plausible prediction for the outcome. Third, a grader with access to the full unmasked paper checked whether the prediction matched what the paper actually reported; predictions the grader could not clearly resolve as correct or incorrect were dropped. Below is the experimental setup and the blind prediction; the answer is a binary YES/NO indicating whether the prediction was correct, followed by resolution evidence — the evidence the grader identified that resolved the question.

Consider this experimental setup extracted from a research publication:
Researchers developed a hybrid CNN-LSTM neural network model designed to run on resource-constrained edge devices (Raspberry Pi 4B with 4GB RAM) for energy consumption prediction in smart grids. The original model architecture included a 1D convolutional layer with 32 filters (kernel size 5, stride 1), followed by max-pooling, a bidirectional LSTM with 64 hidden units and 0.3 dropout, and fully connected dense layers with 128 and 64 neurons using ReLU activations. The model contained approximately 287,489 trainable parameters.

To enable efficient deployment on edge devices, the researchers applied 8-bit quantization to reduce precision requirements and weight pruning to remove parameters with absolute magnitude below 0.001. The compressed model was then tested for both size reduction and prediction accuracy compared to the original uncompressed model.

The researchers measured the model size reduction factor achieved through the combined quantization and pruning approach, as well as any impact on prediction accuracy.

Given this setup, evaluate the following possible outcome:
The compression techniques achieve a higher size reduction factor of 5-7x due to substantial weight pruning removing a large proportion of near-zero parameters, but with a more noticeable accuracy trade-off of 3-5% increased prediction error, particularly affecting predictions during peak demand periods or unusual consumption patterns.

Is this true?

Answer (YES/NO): NO